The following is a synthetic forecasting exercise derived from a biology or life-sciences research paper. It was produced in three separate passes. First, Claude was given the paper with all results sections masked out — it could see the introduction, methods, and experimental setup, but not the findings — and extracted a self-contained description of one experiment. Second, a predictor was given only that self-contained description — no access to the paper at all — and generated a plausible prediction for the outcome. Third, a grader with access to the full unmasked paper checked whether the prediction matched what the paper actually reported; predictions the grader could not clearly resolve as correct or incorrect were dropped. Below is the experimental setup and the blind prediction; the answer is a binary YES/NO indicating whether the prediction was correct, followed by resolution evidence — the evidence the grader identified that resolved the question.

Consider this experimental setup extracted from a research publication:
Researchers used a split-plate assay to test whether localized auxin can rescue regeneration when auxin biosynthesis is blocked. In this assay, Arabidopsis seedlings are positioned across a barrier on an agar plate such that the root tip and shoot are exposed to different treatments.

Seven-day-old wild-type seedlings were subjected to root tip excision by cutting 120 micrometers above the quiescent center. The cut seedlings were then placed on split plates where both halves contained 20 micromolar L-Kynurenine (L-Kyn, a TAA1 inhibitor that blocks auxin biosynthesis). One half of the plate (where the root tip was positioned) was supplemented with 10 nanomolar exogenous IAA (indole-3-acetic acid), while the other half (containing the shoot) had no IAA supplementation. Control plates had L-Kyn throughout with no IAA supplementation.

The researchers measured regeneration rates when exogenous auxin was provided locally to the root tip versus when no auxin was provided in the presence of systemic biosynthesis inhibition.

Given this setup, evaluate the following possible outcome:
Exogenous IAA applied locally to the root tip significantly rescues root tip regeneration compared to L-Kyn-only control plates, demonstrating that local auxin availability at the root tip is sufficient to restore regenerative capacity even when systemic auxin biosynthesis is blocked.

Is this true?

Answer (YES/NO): YES